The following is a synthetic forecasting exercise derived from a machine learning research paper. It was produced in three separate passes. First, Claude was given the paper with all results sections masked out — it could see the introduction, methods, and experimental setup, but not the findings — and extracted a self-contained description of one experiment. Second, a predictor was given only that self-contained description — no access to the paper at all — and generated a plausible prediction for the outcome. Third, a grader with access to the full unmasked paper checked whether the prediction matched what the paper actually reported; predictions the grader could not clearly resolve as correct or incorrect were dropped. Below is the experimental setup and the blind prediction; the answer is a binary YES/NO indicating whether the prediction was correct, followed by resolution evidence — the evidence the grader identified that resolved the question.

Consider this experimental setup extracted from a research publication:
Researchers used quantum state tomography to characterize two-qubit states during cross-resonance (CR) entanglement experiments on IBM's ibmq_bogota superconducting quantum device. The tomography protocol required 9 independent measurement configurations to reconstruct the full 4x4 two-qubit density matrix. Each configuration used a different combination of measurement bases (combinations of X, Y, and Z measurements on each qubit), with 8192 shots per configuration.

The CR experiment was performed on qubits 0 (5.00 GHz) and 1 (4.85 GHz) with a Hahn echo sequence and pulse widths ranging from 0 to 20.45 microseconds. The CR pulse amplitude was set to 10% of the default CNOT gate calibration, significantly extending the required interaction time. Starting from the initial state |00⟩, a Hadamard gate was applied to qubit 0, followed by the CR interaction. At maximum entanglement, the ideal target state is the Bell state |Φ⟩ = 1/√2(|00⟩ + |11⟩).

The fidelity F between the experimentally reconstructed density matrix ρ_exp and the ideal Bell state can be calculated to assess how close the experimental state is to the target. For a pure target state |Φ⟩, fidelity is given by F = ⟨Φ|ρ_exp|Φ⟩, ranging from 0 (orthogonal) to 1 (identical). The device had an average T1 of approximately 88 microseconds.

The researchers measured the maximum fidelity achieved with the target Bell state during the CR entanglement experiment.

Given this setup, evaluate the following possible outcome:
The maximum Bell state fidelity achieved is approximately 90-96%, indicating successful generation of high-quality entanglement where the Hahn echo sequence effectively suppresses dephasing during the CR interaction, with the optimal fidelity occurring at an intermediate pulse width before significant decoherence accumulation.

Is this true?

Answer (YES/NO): NO